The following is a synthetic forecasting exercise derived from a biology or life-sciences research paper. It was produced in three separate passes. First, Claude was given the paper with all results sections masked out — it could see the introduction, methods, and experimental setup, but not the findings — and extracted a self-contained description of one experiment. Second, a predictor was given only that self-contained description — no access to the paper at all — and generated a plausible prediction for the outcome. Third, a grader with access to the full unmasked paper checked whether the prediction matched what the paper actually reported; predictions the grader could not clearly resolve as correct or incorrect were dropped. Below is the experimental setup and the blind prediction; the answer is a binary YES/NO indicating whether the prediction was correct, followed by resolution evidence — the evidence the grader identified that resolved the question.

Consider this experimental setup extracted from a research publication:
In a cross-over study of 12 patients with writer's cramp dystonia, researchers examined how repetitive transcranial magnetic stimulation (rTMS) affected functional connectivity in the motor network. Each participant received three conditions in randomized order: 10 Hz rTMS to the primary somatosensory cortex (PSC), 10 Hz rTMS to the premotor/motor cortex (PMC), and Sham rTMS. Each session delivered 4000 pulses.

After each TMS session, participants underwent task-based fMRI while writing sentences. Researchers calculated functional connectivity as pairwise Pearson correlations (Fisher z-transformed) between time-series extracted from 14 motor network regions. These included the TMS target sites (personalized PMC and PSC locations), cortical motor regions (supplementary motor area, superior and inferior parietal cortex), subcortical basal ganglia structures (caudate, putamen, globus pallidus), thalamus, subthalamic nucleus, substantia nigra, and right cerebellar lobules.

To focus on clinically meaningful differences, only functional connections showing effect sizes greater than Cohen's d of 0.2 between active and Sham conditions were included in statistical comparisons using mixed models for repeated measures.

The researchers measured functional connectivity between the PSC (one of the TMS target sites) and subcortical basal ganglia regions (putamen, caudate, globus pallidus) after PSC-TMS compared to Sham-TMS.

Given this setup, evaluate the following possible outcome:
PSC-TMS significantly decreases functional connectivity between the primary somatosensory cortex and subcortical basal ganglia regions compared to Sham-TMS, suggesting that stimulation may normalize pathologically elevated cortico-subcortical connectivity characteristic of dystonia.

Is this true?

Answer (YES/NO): YES